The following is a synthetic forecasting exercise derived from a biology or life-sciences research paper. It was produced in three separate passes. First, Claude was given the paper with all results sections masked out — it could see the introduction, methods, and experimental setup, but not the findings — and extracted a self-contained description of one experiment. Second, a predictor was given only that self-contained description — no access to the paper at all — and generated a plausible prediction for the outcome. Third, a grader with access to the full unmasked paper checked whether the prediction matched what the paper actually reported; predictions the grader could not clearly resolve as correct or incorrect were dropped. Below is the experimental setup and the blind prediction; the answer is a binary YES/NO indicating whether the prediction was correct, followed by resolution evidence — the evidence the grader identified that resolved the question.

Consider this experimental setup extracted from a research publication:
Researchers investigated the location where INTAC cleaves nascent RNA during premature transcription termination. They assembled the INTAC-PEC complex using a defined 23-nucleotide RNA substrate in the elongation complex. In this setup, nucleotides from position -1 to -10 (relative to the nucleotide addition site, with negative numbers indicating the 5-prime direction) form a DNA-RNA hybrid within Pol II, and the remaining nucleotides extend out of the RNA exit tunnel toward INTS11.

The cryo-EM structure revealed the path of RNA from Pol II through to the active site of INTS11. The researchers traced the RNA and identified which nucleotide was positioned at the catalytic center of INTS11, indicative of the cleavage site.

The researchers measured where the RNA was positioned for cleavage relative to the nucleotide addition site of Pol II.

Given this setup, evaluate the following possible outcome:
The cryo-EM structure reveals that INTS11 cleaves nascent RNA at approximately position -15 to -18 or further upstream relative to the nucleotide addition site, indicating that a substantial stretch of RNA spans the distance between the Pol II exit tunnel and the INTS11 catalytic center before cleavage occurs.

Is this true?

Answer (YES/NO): YES